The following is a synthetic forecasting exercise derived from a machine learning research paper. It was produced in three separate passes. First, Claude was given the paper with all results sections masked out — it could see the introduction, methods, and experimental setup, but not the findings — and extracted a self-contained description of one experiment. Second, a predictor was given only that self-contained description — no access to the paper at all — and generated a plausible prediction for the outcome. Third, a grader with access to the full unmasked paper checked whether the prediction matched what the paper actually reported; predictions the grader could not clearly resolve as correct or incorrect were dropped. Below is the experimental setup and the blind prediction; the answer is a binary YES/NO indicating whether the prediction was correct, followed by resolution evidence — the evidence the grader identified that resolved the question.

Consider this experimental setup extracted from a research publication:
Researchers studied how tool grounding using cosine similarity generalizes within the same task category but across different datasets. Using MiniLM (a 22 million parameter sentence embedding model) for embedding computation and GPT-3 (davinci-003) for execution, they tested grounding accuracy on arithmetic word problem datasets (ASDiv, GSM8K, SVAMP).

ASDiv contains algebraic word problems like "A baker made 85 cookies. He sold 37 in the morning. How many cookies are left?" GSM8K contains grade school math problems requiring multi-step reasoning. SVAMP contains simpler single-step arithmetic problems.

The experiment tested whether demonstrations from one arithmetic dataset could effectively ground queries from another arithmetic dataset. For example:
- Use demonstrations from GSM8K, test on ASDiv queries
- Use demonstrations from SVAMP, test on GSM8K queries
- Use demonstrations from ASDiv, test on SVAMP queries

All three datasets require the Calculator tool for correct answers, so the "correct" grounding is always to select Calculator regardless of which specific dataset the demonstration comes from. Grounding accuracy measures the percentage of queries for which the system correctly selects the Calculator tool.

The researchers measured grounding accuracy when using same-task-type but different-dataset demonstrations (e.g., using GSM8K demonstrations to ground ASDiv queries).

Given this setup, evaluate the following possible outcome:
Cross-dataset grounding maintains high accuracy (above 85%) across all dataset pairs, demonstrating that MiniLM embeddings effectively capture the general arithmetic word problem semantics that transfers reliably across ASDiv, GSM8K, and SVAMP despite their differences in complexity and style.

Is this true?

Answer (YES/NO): NO